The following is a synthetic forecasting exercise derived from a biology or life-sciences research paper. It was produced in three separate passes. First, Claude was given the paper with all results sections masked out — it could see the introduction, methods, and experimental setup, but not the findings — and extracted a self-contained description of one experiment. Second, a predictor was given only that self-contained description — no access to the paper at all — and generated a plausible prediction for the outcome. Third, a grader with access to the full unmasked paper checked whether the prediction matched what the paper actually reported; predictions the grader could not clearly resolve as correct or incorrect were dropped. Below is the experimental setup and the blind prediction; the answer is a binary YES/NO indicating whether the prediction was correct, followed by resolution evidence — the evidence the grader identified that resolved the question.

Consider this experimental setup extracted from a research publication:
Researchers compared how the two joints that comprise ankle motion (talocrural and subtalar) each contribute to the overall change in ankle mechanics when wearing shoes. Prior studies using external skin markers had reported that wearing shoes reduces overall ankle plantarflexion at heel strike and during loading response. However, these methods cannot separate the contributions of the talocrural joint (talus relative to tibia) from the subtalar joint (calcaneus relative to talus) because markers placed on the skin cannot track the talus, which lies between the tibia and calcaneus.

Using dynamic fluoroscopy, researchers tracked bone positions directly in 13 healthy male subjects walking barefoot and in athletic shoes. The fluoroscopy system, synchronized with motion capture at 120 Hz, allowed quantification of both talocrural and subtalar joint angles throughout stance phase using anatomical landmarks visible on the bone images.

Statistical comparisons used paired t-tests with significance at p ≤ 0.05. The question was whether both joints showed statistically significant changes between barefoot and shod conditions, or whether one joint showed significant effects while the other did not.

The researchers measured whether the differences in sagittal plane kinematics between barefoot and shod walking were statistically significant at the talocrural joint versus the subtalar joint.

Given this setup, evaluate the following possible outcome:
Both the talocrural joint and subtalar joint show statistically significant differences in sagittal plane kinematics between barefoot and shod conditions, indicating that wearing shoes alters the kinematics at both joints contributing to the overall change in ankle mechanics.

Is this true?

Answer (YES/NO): NO